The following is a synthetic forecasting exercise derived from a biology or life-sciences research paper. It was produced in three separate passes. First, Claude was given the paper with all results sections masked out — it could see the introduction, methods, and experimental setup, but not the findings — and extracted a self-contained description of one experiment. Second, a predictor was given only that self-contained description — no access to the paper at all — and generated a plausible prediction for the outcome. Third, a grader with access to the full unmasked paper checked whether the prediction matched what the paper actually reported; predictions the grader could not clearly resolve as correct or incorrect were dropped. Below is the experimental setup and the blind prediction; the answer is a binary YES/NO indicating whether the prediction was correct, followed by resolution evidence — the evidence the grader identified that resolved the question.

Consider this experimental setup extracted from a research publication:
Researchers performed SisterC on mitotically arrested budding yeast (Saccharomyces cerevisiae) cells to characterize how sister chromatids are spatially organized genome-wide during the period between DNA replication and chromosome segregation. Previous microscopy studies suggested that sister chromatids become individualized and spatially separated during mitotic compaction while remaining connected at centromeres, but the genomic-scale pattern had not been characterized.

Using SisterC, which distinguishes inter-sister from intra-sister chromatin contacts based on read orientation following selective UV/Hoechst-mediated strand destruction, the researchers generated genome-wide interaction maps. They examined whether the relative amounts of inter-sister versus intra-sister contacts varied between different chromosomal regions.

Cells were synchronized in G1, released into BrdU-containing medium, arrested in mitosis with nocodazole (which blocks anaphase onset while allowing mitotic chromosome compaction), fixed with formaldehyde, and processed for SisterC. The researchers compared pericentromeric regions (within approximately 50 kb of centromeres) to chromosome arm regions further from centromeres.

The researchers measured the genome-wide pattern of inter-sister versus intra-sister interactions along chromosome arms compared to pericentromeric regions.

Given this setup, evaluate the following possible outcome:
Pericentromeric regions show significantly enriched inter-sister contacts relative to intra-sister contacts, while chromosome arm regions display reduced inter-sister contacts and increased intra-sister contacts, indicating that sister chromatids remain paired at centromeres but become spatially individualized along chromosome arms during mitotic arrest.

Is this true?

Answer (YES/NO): YES